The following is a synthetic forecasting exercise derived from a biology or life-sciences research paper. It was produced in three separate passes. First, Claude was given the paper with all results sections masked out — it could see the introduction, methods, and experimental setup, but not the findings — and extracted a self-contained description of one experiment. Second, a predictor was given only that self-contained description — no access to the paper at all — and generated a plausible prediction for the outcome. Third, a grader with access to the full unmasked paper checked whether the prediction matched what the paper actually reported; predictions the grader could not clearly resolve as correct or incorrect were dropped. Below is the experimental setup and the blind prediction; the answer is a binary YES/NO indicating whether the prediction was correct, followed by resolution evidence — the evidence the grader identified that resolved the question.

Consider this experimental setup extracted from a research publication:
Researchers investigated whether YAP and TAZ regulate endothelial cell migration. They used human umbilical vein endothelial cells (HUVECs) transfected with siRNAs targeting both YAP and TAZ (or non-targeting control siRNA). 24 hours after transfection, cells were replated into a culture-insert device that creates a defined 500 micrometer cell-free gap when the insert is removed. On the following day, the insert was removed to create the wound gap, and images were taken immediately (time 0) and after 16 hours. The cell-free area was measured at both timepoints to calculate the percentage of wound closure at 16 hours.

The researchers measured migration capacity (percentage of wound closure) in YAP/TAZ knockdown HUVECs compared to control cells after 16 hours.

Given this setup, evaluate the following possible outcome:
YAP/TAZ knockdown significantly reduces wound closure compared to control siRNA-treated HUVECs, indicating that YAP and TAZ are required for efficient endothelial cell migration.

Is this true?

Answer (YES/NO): YES